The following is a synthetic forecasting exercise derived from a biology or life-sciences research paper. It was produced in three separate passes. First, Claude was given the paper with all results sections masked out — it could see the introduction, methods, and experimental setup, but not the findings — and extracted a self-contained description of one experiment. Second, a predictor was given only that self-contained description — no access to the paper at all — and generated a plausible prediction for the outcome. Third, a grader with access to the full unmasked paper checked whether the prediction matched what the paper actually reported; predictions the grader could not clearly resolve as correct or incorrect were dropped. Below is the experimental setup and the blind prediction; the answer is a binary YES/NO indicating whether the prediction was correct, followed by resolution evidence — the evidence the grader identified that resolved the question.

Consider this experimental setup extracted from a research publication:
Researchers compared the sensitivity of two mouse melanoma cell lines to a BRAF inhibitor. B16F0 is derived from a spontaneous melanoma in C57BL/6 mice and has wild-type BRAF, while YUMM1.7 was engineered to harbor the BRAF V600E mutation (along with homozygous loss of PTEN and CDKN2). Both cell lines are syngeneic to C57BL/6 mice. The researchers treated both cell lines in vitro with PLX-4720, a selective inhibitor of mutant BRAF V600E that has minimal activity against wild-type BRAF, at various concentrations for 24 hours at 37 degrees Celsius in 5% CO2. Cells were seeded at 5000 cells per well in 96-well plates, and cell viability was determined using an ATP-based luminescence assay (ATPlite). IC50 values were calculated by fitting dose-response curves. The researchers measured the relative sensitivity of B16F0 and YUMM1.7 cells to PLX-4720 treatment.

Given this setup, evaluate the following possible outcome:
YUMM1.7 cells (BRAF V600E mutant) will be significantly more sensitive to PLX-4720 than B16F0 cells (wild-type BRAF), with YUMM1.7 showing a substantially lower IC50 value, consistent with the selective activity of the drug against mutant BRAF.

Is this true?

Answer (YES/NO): YES